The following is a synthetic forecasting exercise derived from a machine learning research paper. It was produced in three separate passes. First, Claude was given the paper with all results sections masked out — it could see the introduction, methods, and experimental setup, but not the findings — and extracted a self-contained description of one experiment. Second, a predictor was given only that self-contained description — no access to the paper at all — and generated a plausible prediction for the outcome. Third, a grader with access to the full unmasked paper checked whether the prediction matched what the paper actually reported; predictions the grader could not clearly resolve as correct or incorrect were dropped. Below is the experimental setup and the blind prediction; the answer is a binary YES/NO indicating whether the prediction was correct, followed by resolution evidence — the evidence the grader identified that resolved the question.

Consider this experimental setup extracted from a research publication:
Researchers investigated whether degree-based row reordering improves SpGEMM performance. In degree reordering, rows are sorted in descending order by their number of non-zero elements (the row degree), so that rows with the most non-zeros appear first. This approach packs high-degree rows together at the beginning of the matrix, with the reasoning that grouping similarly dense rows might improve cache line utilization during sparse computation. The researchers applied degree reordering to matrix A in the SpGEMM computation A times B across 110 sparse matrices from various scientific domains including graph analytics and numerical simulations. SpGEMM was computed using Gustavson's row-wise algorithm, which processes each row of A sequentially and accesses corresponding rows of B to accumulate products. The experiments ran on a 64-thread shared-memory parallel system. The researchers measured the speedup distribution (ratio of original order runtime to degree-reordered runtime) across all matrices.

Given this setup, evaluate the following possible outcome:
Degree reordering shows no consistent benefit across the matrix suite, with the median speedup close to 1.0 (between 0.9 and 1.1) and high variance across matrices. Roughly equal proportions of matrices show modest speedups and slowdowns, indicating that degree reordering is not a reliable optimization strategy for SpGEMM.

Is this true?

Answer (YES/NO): NO